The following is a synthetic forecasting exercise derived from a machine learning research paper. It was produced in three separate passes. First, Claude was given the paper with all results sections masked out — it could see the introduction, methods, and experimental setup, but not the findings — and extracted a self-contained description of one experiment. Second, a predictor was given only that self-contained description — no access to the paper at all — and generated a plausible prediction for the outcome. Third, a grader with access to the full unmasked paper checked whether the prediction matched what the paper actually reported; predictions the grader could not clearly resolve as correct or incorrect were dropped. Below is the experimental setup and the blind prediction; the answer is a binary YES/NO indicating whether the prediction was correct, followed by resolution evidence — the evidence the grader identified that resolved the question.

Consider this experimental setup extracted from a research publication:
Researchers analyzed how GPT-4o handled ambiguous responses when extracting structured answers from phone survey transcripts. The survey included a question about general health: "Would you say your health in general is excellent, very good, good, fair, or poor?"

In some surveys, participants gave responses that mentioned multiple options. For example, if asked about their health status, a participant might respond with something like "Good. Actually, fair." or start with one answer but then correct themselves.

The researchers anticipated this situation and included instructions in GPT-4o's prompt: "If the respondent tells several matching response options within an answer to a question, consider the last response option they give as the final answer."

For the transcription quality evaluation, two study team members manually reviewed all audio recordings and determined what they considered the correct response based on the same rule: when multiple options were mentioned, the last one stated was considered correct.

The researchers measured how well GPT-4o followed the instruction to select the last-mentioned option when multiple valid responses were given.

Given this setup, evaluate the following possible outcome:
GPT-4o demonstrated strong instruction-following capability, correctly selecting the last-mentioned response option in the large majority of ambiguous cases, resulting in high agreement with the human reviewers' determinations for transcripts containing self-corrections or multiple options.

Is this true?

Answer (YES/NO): NO